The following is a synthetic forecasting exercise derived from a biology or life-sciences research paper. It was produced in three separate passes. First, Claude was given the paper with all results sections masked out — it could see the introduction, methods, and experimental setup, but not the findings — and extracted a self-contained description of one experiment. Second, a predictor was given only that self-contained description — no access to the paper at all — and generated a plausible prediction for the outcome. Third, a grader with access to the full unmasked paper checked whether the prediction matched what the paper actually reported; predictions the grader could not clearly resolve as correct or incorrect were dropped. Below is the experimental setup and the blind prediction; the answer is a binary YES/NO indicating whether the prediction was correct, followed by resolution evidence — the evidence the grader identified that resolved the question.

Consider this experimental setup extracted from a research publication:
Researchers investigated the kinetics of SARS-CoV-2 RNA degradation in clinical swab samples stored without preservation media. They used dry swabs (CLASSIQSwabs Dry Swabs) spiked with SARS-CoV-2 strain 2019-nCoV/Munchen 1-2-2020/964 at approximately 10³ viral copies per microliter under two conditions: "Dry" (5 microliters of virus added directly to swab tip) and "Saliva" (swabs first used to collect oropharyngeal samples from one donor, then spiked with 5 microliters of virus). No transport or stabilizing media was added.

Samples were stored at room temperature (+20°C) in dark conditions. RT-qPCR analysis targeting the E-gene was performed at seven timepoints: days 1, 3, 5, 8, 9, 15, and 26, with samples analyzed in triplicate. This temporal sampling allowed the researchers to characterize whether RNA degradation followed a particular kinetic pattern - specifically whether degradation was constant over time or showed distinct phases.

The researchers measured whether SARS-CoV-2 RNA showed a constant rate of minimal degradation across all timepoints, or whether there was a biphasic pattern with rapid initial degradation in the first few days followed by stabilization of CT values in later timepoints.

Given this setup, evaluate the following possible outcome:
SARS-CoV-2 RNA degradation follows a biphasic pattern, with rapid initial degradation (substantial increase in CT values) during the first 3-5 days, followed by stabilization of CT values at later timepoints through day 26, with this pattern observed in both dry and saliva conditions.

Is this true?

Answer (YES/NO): NO